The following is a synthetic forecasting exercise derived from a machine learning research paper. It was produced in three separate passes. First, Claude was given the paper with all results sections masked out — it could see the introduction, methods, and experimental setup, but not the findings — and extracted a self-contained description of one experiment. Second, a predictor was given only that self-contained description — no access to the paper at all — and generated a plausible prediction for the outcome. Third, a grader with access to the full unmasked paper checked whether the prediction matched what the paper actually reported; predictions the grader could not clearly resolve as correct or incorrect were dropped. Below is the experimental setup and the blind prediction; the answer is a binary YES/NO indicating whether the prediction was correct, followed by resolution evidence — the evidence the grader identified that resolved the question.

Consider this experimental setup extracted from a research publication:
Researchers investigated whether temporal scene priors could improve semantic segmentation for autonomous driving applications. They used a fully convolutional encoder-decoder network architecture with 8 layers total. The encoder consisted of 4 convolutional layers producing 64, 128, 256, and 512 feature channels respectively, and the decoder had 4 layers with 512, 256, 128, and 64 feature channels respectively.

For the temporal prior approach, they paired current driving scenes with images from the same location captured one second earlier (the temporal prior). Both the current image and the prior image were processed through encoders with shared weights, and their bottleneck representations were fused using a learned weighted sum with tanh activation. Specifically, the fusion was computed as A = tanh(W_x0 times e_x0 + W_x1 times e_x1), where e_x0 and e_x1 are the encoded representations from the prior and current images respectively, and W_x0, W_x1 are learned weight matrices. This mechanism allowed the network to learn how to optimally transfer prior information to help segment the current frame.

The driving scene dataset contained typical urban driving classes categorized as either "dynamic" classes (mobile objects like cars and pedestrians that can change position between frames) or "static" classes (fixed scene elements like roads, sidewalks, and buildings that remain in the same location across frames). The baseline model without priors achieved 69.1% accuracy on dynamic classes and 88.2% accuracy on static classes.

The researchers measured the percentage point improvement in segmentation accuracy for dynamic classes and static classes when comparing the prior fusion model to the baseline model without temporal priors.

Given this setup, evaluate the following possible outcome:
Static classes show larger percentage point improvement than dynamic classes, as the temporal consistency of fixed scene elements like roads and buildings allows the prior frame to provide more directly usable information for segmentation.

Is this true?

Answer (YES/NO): NO